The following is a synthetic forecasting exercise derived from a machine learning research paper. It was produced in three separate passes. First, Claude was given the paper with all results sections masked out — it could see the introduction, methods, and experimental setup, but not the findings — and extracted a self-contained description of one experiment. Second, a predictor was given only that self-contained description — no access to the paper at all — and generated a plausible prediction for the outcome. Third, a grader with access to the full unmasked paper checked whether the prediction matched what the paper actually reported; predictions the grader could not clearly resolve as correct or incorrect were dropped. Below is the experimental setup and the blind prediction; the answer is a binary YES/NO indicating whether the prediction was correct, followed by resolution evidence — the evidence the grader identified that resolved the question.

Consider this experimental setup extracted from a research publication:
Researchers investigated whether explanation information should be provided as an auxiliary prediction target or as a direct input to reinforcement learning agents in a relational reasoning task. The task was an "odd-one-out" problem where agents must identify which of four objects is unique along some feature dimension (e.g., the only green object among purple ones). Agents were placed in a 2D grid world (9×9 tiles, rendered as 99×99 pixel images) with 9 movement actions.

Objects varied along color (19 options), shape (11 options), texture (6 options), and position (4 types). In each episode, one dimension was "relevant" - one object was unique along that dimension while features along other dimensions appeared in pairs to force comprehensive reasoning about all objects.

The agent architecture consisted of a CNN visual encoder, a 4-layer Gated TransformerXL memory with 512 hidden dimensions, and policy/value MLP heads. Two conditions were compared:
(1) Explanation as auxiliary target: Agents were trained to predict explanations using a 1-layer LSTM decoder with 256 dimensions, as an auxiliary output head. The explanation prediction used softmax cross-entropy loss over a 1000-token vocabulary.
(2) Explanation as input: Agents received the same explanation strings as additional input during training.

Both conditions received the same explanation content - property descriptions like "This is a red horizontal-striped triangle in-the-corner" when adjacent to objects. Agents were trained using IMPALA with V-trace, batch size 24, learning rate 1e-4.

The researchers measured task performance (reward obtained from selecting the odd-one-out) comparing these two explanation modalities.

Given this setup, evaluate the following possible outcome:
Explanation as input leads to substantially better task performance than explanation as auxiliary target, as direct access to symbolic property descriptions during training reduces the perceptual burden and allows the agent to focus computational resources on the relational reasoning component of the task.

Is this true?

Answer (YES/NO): NO